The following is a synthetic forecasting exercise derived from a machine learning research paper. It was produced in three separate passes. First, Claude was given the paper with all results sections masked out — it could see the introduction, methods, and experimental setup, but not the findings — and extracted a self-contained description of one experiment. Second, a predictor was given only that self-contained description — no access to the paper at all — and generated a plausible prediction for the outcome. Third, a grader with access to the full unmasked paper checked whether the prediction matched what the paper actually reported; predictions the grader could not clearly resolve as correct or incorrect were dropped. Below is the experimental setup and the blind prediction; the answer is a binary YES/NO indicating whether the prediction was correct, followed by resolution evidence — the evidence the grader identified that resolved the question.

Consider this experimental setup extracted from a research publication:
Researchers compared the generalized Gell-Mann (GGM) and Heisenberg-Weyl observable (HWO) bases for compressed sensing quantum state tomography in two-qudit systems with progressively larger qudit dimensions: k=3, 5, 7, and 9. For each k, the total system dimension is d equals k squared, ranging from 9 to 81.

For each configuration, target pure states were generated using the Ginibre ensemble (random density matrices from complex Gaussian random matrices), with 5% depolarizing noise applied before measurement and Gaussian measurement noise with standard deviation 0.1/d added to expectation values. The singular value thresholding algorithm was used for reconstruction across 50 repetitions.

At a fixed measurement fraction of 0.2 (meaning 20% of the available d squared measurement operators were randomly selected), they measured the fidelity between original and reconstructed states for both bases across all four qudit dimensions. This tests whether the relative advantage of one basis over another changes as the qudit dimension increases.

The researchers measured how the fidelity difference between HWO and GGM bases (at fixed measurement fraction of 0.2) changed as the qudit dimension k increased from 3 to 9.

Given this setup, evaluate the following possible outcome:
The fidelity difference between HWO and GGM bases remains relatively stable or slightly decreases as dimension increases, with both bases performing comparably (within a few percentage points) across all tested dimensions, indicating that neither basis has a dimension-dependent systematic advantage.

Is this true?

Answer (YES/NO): NO